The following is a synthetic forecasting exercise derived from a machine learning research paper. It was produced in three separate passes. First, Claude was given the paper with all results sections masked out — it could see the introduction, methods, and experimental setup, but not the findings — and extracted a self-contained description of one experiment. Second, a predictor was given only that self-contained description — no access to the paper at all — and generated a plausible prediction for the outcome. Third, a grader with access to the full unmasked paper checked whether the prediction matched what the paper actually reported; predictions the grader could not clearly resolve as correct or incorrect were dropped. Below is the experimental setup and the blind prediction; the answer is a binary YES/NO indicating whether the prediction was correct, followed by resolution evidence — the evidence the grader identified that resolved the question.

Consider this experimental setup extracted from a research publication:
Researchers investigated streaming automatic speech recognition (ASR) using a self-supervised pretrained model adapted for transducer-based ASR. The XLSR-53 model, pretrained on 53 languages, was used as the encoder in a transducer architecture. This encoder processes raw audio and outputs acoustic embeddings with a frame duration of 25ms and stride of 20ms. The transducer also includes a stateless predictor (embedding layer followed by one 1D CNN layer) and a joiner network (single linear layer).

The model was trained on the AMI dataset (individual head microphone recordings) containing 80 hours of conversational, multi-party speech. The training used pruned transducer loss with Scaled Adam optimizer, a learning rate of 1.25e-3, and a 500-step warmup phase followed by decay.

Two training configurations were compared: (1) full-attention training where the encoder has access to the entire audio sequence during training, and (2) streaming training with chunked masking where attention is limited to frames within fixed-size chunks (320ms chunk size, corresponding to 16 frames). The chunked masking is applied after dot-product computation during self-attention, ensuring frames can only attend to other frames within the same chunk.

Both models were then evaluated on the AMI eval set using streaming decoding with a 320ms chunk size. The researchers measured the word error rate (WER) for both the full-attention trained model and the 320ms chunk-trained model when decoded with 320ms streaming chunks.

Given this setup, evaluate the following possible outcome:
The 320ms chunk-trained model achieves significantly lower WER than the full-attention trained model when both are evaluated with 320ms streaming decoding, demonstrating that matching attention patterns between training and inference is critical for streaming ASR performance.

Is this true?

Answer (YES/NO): YES